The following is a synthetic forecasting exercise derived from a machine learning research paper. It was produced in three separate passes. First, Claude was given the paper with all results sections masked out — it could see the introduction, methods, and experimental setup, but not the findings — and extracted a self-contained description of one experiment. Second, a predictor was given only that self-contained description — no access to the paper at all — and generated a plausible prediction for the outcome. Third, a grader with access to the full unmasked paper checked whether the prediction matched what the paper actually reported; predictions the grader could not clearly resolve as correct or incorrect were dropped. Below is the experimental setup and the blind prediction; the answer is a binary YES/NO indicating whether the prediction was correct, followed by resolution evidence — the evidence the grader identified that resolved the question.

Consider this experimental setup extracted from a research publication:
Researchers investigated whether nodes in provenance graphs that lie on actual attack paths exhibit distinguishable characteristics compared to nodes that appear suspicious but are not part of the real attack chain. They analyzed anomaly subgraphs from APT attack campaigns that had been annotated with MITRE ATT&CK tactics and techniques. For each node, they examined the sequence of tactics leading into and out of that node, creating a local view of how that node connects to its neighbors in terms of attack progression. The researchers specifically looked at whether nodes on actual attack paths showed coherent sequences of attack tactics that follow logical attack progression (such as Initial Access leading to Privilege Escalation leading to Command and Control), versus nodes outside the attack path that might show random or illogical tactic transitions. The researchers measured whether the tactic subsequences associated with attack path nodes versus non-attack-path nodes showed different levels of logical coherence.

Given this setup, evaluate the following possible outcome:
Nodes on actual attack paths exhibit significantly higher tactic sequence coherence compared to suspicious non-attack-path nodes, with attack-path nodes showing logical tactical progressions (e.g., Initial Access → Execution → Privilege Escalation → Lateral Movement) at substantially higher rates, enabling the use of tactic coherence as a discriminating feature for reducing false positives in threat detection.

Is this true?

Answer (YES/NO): YES